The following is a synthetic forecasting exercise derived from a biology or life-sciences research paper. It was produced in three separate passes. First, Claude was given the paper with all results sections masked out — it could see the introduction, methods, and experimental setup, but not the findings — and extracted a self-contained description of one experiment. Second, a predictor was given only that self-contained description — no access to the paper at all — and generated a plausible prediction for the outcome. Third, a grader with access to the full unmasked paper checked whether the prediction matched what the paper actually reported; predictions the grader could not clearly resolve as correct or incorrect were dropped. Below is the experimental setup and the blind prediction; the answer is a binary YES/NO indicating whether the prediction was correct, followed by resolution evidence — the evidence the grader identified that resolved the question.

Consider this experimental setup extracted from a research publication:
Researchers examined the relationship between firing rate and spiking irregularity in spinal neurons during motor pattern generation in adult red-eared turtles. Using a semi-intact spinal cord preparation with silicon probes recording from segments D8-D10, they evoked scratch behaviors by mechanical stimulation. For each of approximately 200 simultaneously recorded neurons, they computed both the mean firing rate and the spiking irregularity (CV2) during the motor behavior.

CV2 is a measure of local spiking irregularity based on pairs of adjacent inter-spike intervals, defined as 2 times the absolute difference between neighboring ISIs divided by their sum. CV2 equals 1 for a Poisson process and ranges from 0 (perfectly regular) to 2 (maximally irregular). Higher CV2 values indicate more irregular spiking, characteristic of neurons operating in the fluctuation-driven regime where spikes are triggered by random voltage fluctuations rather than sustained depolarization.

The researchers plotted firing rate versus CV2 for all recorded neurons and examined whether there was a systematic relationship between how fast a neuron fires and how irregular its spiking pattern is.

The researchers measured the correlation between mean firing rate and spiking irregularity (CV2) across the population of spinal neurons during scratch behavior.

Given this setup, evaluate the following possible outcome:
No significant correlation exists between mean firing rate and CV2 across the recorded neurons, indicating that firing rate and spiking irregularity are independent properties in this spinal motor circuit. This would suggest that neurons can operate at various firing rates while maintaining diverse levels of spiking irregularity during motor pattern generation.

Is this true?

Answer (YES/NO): NO